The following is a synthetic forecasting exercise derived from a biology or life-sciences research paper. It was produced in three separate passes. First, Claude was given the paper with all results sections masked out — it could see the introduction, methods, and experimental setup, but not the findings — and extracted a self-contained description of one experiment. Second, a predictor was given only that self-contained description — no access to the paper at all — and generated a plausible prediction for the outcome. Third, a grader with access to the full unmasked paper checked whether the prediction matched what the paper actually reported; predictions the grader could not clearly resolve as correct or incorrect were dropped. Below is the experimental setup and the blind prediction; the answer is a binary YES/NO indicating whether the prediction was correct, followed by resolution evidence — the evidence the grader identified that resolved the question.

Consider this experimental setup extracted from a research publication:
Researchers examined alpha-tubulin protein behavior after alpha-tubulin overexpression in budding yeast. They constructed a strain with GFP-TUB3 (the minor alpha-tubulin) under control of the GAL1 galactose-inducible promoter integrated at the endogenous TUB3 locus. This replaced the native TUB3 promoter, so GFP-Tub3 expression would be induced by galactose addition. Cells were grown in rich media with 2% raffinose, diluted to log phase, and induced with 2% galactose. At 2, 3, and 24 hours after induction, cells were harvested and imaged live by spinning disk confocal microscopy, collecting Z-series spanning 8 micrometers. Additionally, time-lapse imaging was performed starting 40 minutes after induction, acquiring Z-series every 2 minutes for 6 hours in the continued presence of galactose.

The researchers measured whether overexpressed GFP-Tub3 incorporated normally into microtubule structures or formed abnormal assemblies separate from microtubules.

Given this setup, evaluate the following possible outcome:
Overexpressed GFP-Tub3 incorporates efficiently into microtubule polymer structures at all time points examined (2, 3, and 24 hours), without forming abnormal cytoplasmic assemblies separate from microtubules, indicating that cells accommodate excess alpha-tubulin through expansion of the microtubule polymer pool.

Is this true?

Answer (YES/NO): NO